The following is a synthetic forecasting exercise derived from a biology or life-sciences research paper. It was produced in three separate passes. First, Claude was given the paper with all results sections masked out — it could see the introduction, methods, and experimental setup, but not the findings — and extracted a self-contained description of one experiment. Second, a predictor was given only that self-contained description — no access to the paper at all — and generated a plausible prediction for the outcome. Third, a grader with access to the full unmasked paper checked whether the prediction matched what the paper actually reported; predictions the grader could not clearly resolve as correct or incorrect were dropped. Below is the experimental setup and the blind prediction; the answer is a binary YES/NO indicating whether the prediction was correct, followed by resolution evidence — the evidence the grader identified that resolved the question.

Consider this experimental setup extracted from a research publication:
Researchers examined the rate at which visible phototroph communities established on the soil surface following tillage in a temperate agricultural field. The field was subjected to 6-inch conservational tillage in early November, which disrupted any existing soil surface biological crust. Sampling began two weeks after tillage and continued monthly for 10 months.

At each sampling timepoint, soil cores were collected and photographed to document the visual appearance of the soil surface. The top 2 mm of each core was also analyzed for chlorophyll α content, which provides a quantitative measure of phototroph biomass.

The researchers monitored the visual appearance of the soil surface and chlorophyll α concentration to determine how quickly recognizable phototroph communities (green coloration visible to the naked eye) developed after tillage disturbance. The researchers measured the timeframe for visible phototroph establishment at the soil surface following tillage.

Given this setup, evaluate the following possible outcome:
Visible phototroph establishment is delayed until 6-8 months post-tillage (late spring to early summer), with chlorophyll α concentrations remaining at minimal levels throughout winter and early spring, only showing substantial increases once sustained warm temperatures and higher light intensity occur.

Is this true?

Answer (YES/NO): NO